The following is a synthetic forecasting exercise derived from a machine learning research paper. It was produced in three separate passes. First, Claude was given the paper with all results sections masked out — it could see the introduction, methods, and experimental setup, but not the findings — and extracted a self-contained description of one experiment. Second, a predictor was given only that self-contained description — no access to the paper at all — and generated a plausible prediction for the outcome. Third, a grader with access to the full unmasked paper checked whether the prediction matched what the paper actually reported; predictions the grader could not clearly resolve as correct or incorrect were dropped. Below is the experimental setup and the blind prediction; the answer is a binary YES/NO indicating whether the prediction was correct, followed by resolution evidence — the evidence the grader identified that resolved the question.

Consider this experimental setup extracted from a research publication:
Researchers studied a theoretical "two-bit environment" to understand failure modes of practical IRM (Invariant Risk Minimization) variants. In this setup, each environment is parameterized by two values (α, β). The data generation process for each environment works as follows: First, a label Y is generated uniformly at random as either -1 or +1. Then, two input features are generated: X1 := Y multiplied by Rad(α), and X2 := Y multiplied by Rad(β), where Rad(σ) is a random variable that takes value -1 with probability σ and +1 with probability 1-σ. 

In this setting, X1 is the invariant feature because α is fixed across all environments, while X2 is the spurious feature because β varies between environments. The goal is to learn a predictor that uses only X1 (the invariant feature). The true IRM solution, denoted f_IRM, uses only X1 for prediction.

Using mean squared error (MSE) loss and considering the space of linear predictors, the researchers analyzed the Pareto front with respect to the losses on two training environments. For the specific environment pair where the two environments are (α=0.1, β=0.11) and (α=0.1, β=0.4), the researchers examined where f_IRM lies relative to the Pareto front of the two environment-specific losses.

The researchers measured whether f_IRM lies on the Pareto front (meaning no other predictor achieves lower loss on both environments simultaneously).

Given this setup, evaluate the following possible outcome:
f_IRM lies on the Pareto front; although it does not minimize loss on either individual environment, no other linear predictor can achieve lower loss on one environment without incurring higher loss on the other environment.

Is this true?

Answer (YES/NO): NO